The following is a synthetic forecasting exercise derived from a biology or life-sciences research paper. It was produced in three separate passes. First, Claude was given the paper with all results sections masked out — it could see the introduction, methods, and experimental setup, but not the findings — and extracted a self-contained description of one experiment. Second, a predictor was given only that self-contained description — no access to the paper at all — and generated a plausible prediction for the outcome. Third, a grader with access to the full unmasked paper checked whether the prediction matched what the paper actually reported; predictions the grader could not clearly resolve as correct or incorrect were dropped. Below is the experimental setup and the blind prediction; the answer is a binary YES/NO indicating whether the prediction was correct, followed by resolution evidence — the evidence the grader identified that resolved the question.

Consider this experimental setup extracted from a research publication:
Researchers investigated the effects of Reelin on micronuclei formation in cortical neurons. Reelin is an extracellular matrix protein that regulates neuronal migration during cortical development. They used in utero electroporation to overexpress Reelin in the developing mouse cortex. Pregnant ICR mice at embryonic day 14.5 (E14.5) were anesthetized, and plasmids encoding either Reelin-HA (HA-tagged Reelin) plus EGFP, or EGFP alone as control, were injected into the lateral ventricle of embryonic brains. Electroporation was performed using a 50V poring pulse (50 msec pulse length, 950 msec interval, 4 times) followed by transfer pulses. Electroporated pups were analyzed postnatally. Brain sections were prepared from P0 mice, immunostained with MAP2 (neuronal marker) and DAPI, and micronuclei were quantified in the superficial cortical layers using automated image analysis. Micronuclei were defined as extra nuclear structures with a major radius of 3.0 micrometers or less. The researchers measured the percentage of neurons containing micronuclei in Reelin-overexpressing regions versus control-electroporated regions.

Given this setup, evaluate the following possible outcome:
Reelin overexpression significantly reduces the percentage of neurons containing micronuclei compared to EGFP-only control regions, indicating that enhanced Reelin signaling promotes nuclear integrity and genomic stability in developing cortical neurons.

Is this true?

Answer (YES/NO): NO